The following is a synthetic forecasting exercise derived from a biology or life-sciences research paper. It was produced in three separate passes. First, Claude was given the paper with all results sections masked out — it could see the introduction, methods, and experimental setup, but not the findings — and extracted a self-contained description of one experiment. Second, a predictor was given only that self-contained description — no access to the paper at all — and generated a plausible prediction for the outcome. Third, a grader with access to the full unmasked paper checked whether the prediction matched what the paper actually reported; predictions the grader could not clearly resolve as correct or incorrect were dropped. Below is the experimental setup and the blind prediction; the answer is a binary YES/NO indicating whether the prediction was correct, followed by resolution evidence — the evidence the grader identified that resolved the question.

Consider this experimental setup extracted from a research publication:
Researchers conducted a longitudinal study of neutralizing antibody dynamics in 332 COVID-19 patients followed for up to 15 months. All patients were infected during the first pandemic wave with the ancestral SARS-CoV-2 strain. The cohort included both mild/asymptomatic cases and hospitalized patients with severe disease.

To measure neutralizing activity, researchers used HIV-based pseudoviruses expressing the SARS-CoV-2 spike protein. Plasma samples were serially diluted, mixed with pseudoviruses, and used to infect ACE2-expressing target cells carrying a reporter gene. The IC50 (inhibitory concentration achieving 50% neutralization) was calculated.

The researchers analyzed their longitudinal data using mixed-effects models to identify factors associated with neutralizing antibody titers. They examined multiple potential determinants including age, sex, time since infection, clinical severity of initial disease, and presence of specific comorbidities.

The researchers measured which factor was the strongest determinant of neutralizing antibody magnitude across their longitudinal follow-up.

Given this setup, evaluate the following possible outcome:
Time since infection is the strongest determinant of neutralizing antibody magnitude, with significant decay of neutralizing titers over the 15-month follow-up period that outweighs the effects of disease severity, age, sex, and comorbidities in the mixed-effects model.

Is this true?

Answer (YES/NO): NO